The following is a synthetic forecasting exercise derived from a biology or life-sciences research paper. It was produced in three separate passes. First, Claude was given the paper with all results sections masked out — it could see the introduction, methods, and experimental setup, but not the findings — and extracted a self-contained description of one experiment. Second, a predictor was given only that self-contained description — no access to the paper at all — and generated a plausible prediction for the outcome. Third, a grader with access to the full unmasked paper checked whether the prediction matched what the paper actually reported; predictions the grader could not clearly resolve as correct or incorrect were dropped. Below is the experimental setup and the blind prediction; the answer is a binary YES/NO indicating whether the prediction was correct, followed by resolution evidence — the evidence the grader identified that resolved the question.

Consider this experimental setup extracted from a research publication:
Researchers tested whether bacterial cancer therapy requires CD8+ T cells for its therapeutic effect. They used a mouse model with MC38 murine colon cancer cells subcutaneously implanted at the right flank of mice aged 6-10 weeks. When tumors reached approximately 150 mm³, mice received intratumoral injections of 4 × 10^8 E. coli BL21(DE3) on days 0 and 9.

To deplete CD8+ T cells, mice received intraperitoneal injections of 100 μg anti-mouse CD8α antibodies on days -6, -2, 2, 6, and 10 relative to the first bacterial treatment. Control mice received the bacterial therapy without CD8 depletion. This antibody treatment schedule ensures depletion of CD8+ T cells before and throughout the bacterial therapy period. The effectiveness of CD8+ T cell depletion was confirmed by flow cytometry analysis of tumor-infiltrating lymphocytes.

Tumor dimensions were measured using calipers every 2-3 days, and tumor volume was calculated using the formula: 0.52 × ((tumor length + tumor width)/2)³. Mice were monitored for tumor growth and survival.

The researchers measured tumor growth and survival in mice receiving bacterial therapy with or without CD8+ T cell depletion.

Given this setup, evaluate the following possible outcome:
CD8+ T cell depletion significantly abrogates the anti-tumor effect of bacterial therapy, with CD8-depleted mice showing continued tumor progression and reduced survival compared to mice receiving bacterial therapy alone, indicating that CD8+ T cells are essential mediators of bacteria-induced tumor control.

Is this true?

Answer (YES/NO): NO